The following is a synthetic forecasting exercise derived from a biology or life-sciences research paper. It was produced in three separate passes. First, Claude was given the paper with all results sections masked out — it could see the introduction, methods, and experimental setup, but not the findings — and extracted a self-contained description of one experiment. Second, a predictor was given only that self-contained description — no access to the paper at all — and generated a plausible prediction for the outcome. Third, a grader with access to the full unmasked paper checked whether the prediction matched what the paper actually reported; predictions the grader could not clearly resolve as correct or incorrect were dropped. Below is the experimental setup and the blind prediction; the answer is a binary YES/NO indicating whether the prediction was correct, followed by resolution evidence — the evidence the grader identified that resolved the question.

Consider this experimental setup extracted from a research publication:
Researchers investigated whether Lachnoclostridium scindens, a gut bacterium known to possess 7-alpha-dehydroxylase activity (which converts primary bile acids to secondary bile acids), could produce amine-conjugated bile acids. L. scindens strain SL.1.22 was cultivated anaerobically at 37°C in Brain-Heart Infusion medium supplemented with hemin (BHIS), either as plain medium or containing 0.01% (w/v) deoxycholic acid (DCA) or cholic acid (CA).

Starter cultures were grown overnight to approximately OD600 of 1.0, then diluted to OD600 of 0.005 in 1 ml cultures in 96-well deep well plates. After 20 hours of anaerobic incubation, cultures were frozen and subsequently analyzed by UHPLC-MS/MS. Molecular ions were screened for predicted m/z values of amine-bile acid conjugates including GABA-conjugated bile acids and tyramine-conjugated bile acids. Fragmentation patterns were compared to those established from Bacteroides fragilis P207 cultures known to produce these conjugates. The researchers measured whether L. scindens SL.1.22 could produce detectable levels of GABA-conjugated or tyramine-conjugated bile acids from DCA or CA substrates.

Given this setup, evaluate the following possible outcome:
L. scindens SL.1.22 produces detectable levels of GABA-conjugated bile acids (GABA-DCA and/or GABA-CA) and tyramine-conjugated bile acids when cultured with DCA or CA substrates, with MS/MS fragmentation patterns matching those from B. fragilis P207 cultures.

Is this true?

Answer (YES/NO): NO